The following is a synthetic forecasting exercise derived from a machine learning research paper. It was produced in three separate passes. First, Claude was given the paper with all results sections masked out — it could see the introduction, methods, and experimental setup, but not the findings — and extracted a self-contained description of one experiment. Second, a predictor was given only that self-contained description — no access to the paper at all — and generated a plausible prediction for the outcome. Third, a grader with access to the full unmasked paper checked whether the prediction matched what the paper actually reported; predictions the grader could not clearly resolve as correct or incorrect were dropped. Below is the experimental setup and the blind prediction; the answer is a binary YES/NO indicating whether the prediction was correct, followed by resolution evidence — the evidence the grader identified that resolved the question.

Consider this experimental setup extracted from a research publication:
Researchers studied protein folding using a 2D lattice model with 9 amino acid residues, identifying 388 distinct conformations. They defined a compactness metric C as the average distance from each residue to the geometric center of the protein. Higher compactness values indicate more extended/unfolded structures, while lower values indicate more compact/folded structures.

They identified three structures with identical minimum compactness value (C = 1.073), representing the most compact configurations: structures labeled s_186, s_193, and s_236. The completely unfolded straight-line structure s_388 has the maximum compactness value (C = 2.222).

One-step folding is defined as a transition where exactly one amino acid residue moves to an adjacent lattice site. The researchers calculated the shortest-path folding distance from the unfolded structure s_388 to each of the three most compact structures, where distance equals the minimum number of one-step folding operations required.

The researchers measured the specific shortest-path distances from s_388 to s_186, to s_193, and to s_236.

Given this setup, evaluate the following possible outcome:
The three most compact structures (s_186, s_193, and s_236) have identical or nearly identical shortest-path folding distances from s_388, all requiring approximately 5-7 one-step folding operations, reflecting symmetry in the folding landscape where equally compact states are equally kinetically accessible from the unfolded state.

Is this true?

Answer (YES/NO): NO